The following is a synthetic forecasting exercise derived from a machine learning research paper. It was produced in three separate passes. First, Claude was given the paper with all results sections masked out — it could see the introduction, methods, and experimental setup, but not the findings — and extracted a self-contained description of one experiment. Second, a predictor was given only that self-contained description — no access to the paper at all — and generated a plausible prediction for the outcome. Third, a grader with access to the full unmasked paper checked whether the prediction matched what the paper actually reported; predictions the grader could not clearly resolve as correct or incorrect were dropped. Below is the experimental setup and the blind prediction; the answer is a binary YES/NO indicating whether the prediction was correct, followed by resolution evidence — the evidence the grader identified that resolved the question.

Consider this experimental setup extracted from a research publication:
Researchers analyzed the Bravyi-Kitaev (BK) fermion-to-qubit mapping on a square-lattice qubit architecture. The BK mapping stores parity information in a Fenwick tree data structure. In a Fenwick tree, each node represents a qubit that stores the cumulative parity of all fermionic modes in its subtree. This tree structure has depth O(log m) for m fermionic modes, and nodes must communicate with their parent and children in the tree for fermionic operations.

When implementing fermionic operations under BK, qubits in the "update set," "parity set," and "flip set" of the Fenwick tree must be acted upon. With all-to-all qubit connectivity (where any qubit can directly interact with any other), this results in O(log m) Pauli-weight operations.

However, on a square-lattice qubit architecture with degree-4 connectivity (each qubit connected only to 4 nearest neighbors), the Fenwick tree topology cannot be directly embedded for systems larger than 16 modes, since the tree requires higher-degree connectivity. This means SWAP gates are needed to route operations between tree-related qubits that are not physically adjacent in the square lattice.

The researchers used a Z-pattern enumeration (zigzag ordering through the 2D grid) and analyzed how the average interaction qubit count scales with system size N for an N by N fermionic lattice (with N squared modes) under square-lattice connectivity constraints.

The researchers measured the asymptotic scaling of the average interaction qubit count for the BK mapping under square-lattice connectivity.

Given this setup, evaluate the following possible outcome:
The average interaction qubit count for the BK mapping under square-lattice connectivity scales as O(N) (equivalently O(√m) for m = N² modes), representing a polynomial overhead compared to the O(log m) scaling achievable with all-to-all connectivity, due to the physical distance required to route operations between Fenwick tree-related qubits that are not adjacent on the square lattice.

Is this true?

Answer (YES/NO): YES